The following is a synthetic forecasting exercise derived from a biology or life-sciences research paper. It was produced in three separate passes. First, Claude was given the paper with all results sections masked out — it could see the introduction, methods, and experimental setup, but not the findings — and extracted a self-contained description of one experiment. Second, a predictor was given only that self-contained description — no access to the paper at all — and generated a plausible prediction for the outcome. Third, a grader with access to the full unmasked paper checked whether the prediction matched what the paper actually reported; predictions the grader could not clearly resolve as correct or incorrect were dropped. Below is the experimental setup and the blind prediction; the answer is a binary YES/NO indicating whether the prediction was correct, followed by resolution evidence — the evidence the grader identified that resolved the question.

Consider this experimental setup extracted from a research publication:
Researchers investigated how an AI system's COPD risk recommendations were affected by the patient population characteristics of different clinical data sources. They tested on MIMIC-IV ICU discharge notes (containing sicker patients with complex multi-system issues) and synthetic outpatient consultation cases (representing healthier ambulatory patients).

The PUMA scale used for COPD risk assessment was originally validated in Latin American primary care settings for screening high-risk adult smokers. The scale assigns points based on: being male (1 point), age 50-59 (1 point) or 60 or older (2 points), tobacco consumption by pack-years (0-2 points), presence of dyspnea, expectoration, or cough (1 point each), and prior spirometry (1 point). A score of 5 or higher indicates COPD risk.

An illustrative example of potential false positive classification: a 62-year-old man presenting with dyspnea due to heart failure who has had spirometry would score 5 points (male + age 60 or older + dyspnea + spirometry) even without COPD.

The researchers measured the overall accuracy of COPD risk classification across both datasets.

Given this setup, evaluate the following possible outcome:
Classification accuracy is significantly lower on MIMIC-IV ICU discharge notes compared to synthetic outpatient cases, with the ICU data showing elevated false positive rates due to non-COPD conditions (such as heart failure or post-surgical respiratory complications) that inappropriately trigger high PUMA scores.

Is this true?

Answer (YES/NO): NO